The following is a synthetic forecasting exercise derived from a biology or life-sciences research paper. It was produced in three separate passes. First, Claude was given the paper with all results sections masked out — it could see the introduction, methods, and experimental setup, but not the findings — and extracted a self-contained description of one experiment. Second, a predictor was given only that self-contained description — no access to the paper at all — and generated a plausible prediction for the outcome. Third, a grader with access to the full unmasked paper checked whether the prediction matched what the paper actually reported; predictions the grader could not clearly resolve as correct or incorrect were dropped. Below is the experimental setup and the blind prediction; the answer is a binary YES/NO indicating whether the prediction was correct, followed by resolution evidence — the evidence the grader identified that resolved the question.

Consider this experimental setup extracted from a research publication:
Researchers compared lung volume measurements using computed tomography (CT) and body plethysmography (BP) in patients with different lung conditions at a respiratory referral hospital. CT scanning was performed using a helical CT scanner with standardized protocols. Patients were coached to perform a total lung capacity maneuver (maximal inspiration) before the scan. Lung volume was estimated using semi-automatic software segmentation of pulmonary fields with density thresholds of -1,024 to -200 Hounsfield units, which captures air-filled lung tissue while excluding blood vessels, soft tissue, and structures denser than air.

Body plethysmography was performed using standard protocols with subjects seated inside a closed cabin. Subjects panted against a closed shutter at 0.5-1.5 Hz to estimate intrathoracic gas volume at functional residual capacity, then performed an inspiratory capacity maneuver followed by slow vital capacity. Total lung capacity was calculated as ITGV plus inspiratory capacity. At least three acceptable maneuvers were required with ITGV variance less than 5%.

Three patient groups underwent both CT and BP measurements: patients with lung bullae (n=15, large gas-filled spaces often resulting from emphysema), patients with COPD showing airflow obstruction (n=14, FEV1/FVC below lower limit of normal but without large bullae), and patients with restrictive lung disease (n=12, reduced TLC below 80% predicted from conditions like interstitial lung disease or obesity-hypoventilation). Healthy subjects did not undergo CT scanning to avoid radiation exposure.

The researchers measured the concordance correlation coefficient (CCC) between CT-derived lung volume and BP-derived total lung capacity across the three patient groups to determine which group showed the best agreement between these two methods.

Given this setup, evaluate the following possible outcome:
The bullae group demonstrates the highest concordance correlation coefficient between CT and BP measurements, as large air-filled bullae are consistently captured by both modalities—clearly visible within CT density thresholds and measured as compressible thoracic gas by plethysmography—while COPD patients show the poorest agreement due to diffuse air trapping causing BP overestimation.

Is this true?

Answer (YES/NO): YES